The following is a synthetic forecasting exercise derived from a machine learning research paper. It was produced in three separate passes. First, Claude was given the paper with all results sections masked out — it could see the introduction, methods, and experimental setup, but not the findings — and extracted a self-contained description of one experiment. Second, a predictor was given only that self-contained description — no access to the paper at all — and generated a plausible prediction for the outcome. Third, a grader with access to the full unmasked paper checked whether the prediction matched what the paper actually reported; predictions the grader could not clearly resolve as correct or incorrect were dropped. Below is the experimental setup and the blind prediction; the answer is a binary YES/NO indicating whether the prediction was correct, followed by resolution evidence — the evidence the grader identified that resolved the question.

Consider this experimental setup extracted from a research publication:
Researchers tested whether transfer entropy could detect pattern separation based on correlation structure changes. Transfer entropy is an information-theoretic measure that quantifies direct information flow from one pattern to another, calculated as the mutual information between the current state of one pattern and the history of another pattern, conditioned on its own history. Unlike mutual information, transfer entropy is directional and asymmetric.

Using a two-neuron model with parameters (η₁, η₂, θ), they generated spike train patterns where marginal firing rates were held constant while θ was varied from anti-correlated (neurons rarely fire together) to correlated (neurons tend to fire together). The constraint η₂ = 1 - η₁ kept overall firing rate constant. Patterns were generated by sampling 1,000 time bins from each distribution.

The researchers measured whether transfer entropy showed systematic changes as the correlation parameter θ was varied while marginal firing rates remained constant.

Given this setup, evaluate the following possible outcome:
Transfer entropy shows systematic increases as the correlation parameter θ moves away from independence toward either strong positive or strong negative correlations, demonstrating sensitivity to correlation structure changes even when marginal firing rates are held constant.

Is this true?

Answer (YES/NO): NO